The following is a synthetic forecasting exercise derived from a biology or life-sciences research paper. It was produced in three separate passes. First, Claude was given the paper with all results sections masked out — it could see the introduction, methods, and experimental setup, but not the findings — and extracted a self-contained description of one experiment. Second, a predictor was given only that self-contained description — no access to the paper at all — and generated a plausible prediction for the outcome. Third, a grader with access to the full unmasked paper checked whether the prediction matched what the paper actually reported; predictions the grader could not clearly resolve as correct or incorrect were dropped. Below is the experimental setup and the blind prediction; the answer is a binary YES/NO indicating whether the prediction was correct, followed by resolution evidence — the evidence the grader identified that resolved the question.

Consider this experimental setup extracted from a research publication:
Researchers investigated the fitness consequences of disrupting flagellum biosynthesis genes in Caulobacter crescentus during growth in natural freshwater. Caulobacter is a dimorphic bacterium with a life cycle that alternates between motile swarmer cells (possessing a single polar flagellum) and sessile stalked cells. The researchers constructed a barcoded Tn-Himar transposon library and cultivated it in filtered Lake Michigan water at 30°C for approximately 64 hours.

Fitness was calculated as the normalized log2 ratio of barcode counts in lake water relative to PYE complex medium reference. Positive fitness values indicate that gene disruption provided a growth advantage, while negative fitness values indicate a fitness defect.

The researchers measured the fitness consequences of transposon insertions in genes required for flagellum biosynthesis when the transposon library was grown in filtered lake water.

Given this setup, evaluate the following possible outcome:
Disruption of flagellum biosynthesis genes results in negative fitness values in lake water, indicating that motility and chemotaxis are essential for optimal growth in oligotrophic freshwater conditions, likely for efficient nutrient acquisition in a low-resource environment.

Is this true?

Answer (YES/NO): NO